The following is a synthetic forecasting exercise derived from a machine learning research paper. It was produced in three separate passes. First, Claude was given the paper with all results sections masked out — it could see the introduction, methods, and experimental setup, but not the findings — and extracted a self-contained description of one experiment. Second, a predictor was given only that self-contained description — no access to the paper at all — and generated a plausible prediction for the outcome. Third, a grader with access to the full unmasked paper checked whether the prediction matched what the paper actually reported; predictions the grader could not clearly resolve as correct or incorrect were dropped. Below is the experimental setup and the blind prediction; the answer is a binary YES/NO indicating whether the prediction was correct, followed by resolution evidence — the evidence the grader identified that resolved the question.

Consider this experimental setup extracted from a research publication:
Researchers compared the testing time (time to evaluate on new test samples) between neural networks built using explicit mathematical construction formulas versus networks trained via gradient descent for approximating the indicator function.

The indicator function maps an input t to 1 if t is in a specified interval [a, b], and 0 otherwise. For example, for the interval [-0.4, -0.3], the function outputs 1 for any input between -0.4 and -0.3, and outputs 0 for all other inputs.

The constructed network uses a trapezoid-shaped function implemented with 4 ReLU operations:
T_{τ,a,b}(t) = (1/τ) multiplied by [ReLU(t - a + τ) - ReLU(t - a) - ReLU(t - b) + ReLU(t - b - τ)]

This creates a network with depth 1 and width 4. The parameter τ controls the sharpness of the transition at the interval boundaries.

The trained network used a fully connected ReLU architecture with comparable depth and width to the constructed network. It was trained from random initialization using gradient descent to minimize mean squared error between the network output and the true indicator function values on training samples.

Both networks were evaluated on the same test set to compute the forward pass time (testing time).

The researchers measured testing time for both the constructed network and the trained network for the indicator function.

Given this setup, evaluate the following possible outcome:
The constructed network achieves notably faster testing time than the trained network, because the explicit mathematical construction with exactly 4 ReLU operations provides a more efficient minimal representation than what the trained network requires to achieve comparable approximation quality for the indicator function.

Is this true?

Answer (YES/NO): YES